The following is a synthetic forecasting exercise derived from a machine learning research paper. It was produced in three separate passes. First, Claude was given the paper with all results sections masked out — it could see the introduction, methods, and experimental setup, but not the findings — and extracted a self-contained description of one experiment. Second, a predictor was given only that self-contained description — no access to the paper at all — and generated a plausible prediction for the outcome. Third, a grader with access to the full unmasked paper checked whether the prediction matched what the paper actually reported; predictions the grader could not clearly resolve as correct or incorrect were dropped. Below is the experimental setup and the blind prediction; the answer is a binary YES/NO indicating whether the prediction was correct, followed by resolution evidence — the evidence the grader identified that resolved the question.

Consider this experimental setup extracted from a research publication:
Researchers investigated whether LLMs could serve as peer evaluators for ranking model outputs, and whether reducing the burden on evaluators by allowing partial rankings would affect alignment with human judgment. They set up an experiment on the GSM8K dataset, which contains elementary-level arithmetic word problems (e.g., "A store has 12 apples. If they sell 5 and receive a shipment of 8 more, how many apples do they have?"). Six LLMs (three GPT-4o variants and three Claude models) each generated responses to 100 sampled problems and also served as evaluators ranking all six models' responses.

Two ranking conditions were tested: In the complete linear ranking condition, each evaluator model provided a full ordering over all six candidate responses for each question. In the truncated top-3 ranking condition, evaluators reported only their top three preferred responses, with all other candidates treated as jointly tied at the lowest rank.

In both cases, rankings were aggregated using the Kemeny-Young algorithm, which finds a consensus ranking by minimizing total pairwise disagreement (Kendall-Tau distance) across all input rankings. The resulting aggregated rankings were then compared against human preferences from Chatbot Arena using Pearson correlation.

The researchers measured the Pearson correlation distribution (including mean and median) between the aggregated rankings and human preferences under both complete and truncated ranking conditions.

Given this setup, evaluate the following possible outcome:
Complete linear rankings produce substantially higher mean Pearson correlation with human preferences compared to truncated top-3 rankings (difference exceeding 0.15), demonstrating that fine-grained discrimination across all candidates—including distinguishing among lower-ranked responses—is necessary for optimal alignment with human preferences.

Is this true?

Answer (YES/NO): NO